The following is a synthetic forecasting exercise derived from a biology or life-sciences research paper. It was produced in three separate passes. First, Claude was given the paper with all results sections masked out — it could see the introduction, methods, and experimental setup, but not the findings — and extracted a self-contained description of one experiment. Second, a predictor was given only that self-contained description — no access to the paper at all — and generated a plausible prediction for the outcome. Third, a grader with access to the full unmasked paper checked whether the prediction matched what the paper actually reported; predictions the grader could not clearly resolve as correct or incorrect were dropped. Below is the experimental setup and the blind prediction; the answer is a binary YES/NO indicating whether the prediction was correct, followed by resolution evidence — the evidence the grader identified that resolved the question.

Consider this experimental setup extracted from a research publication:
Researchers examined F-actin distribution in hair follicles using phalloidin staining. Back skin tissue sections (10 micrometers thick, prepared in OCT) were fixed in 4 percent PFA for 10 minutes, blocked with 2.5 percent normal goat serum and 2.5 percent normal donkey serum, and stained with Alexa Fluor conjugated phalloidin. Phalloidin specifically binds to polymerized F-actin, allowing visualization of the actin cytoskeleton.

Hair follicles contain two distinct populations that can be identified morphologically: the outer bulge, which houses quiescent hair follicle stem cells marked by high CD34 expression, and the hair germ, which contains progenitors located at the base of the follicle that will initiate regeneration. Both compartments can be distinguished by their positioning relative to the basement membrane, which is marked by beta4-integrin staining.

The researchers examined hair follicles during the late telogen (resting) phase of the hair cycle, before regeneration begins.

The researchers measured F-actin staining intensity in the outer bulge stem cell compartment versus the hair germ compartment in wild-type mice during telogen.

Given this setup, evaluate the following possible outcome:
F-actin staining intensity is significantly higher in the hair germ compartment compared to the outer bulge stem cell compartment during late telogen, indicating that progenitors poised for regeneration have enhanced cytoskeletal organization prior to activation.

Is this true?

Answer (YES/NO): NO